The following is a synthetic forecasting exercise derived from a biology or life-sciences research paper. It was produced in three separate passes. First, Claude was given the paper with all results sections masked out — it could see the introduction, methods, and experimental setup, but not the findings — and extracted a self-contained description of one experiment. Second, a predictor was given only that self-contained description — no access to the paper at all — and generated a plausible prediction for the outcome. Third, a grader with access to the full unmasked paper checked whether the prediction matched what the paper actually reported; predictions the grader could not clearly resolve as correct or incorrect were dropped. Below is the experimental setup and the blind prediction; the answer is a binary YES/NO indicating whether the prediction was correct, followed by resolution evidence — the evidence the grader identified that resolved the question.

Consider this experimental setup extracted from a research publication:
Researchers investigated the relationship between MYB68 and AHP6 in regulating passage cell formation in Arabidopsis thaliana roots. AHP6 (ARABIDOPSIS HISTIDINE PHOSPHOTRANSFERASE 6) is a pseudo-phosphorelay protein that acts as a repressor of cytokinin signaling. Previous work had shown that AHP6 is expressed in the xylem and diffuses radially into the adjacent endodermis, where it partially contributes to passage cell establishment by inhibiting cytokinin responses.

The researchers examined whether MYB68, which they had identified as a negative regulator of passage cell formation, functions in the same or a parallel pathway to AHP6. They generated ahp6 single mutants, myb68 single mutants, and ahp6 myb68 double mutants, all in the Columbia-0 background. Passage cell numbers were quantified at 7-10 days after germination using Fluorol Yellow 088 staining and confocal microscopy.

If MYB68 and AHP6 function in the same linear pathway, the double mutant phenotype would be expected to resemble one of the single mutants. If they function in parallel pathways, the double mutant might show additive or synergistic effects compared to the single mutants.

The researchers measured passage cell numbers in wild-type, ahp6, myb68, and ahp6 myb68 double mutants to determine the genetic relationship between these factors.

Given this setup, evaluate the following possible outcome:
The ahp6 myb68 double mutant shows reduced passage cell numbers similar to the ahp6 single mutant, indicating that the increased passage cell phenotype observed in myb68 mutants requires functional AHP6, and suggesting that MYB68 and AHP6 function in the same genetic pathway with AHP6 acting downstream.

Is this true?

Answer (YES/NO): NO